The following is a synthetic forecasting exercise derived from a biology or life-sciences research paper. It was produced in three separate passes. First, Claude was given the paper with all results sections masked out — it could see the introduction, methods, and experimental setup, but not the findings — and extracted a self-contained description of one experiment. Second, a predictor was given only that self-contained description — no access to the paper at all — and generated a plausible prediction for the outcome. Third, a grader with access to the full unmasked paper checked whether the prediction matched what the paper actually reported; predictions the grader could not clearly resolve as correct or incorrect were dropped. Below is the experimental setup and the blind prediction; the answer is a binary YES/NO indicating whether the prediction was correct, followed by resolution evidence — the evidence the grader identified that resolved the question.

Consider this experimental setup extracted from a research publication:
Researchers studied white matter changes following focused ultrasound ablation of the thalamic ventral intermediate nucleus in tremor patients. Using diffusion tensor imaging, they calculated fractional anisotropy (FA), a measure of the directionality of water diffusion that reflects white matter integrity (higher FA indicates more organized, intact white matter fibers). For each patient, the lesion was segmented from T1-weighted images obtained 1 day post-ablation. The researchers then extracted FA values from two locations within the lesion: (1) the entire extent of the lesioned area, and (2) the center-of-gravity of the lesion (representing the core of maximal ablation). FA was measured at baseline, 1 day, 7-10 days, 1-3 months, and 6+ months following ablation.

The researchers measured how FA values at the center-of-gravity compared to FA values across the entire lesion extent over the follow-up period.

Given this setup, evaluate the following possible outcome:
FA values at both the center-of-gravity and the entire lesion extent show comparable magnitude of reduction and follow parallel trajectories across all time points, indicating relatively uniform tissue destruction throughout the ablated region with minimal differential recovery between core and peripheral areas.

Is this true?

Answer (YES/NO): NO